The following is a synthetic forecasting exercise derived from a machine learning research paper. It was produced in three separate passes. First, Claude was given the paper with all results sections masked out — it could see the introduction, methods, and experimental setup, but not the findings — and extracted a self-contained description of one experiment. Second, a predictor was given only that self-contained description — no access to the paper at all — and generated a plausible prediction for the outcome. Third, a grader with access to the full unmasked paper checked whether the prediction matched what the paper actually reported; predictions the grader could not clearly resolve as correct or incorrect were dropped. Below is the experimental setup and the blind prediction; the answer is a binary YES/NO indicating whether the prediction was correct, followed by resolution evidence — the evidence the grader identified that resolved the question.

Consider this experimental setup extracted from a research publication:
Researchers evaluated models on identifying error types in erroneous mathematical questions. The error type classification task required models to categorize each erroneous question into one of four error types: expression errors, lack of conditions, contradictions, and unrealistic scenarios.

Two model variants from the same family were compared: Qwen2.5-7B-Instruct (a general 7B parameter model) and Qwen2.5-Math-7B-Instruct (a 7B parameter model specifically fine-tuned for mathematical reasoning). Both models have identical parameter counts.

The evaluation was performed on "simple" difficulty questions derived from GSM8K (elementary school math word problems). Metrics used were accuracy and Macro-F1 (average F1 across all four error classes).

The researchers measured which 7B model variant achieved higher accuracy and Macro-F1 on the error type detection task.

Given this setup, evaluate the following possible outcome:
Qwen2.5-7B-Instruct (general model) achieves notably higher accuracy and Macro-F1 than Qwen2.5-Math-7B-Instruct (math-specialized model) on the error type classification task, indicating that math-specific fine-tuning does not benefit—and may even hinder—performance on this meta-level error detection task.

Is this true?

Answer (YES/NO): YES